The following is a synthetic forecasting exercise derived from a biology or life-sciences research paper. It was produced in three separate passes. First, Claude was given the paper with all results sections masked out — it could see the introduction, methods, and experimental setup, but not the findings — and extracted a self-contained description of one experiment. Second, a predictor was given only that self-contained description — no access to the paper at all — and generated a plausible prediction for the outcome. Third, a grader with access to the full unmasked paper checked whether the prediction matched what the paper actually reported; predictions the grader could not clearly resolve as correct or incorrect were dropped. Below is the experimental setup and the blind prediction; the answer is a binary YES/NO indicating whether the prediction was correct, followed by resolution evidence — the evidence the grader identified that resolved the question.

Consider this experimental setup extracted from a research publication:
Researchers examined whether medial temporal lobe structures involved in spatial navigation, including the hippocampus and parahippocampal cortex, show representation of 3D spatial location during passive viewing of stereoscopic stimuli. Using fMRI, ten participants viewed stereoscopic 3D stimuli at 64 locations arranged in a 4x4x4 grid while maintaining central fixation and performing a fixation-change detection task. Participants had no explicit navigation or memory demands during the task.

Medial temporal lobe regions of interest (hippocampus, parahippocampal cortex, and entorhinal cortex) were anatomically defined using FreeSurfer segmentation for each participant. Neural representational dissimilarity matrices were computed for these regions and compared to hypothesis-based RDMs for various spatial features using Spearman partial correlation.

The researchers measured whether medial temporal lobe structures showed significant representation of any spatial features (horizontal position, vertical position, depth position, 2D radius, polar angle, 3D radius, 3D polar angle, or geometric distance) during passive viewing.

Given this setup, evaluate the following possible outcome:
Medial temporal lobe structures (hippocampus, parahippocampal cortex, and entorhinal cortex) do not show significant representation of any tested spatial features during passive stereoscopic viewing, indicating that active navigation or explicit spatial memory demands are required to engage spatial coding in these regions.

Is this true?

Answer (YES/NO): NO